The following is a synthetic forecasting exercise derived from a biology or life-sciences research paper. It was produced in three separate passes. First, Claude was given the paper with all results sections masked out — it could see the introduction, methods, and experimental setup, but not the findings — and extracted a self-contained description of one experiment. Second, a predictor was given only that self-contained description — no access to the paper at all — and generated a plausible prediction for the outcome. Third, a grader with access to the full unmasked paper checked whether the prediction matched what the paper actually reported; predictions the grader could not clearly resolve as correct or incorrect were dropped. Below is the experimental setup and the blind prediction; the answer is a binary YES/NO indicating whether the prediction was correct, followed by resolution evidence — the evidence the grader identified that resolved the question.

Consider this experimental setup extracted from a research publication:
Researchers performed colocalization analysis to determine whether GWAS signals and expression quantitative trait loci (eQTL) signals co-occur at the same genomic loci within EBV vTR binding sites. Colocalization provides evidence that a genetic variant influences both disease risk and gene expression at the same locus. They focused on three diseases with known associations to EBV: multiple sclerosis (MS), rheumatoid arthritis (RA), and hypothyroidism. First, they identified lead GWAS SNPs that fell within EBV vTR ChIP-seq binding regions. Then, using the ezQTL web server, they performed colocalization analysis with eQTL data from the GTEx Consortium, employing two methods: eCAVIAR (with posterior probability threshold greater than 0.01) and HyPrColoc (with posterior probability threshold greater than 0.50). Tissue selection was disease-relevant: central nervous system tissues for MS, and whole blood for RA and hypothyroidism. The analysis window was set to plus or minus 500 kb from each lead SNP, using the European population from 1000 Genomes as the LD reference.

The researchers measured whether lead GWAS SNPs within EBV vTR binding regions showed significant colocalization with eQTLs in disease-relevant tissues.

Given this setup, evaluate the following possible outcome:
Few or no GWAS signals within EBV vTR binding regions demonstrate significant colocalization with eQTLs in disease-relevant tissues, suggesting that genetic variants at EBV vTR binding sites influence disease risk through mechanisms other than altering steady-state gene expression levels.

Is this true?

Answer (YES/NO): NO